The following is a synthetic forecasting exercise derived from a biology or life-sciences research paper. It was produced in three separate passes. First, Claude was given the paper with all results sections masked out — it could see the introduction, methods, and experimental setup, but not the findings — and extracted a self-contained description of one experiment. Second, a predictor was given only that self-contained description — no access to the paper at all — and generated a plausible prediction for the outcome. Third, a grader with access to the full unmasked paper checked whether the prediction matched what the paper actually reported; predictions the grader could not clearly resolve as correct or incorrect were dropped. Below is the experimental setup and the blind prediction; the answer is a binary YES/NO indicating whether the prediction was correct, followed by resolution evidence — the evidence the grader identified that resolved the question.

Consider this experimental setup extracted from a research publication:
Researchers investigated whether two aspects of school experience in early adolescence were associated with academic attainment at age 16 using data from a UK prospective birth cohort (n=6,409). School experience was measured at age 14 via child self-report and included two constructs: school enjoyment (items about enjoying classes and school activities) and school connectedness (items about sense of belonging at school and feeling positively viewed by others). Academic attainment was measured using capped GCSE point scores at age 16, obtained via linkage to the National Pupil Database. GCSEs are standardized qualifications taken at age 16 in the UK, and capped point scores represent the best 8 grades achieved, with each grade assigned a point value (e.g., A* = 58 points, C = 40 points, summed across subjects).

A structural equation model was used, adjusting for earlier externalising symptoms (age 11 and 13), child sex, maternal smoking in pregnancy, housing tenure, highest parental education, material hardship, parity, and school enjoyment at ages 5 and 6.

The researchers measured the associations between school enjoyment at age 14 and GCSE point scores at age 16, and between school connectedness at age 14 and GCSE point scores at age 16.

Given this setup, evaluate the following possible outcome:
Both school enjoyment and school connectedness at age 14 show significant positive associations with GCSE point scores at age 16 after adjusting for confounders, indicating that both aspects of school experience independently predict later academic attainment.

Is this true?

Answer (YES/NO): NO